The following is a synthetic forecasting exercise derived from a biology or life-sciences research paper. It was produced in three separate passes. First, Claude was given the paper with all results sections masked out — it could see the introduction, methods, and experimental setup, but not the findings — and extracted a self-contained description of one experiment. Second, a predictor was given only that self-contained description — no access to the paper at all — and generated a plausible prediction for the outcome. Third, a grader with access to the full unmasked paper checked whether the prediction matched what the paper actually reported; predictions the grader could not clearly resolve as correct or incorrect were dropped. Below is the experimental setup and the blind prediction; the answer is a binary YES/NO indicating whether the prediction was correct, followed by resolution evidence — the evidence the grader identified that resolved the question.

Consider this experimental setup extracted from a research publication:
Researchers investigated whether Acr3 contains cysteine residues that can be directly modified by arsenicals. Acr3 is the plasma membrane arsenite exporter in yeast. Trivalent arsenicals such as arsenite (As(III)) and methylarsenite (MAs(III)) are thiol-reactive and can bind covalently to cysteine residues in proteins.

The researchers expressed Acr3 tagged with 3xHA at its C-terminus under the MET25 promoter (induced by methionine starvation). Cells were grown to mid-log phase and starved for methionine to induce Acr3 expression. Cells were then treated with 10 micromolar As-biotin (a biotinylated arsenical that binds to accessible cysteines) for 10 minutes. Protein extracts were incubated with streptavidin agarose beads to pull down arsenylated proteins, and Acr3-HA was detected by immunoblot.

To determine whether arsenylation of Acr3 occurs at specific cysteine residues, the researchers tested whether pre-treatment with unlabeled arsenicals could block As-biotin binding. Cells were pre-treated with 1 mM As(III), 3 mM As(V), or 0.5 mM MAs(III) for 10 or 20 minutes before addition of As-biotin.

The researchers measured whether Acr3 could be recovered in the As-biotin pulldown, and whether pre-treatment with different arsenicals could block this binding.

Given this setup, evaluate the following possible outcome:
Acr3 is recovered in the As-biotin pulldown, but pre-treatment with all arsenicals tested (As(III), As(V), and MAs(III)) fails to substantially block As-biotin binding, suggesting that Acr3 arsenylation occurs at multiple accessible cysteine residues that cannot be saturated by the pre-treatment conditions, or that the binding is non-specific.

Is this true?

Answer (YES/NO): NO